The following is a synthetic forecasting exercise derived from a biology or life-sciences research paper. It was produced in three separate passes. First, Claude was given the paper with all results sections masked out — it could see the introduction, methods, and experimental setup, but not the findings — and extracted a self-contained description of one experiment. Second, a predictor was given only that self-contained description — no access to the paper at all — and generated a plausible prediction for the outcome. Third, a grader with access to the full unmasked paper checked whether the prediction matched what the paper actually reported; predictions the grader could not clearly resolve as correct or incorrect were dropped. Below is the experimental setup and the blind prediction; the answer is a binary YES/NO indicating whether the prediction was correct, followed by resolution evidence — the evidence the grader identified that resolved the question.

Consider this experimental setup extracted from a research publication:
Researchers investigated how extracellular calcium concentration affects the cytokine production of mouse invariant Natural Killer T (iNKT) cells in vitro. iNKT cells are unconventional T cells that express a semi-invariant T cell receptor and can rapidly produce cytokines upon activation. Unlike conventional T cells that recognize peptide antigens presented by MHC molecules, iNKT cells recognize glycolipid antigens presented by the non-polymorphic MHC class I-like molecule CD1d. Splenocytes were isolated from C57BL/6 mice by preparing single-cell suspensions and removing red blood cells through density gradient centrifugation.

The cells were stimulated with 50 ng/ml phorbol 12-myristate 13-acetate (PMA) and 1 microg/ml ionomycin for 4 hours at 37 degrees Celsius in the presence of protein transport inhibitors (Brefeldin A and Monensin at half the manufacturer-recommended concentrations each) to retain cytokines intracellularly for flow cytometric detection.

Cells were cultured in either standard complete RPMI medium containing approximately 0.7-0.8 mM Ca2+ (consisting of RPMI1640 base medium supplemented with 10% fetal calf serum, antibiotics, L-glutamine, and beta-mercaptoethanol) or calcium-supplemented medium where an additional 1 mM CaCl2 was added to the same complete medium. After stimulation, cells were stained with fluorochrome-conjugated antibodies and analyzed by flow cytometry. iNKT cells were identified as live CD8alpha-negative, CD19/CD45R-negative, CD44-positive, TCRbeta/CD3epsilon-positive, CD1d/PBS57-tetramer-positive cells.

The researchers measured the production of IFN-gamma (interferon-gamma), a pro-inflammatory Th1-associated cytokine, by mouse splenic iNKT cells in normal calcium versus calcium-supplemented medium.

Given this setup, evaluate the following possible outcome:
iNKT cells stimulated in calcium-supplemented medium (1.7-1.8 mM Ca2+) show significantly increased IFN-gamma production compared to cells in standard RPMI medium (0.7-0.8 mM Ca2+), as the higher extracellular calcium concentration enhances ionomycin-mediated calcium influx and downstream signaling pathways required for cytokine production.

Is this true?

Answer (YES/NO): YES